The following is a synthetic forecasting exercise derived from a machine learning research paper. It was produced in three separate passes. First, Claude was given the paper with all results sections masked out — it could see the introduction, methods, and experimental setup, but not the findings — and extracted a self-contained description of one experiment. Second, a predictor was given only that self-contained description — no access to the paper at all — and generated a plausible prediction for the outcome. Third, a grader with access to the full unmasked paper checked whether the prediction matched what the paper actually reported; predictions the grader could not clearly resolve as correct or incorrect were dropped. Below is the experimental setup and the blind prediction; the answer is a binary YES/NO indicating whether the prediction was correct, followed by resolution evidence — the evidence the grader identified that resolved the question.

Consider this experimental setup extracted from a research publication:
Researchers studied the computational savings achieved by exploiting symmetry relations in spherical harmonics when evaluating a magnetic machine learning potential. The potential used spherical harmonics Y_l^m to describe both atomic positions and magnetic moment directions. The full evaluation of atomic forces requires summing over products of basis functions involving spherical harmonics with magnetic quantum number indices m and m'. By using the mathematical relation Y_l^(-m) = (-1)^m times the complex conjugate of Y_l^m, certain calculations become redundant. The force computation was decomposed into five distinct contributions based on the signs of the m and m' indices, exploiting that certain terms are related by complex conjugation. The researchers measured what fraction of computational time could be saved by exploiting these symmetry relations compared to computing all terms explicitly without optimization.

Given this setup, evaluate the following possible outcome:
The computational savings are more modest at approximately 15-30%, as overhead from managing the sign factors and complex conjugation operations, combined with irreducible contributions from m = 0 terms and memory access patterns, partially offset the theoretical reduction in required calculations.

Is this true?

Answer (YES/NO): YES